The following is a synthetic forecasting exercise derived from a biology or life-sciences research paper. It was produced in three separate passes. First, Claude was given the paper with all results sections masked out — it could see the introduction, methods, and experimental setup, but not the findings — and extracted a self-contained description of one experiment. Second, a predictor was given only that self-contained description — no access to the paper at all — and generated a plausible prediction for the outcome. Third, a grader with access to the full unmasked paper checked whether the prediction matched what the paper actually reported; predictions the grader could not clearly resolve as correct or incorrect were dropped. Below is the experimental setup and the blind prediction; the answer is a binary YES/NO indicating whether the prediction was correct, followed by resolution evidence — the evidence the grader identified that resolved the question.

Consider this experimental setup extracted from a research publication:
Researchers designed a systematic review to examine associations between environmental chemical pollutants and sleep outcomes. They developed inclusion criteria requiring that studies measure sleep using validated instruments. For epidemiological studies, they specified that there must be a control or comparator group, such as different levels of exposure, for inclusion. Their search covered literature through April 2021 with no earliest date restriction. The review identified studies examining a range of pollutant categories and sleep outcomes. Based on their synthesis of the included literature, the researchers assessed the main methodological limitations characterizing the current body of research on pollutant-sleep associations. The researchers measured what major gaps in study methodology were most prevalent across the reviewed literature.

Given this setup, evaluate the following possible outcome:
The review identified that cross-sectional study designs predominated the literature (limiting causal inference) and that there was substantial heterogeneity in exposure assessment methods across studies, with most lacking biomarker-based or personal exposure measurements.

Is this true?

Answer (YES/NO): NO